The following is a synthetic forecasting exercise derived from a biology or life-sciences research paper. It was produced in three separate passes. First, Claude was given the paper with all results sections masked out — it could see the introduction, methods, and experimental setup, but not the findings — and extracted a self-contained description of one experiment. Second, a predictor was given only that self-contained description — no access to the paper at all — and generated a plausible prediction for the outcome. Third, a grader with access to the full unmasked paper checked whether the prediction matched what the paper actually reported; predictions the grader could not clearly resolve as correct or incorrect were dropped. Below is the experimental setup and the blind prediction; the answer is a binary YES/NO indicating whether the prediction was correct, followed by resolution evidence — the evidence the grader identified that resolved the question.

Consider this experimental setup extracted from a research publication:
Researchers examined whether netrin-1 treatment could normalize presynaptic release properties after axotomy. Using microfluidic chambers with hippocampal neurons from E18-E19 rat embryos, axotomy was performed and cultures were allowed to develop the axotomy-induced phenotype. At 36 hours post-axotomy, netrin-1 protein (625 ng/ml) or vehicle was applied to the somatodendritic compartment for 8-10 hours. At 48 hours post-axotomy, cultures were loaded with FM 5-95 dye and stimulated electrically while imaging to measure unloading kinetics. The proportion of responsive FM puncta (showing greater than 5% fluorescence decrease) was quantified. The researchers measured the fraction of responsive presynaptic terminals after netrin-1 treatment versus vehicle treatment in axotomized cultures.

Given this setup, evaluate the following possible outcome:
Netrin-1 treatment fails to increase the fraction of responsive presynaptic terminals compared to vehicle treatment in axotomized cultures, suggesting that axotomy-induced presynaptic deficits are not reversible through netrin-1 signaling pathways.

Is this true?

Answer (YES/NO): NO